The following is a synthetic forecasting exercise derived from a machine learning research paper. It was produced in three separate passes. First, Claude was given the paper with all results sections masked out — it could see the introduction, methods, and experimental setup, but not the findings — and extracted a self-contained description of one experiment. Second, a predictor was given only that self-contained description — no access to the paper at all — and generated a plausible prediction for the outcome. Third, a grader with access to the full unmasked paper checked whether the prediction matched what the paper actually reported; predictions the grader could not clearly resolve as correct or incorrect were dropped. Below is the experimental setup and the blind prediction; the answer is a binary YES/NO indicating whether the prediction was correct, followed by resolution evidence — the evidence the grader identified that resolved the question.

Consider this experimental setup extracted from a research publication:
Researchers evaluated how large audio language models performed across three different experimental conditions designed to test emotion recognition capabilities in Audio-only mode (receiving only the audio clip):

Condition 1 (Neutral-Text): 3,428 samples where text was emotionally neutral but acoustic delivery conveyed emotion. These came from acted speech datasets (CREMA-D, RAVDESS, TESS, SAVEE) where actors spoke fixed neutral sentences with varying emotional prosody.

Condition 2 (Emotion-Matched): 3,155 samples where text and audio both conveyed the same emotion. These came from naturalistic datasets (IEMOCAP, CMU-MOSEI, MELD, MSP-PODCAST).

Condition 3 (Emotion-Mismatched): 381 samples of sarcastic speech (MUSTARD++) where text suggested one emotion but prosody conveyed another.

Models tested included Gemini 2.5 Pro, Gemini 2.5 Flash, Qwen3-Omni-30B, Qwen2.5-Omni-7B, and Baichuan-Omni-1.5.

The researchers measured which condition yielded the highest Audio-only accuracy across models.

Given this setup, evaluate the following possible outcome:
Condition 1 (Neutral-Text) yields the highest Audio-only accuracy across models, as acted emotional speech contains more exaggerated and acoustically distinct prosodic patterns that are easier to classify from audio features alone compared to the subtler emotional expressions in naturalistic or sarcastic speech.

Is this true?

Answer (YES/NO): NO